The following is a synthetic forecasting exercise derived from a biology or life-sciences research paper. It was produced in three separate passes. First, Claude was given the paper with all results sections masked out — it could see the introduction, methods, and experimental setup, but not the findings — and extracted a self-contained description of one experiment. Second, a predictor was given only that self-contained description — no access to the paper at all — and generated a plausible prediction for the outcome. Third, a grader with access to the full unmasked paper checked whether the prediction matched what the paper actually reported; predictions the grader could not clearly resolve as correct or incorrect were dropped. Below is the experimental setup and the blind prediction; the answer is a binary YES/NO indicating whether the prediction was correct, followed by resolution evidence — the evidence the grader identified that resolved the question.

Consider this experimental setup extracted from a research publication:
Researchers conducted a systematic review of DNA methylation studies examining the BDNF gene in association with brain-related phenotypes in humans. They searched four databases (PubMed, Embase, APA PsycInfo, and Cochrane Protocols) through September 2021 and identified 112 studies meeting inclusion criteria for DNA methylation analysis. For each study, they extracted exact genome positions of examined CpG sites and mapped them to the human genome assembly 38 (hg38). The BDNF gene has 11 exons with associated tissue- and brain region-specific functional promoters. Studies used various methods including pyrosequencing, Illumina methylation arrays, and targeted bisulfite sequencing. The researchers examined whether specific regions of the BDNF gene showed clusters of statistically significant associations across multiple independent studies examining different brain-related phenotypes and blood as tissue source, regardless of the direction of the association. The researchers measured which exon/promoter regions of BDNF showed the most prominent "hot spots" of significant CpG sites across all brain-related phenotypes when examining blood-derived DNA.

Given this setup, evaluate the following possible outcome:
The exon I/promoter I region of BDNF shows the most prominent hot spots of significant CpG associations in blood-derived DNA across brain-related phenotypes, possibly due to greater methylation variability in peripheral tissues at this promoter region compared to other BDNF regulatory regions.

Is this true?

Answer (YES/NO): NO